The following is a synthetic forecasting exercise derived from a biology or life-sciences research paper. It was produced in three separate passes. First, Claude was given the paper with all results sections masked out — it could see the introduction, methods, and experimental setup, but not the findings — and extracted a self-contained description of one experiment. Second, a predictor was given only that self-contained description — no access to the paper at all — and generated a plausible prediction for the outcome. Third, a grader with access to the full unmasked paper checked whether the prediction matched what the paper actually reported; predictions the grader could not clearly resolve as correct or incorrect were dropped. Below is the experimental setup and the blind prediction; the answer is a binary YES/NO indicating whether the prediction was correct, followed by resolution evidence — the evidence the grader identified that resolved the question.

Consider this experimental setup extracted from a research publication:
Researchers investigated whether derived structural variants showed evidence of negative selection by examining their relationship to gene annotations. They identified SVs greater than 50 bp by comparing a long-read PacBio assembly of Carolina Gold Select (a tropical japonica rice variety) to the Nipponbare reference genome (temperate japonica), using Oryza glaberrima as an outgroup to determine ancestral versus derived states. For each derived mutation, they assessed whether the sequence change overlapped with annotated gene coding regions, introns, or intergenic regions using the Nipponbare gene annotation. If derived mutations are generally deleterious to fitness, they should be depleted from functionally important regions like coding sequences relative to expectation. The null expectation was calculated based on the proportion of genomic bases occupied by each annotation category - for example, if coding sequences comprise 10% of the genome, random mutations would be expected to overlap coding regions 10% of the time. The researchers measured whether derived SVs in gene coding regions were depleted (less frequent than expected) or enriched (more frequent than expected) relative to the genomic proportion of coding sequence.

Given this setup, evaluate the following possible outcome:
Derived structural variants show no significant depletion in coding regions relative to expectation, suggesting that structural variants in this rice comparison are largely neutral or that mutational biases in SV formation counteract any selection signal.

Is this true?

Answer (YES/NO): NO